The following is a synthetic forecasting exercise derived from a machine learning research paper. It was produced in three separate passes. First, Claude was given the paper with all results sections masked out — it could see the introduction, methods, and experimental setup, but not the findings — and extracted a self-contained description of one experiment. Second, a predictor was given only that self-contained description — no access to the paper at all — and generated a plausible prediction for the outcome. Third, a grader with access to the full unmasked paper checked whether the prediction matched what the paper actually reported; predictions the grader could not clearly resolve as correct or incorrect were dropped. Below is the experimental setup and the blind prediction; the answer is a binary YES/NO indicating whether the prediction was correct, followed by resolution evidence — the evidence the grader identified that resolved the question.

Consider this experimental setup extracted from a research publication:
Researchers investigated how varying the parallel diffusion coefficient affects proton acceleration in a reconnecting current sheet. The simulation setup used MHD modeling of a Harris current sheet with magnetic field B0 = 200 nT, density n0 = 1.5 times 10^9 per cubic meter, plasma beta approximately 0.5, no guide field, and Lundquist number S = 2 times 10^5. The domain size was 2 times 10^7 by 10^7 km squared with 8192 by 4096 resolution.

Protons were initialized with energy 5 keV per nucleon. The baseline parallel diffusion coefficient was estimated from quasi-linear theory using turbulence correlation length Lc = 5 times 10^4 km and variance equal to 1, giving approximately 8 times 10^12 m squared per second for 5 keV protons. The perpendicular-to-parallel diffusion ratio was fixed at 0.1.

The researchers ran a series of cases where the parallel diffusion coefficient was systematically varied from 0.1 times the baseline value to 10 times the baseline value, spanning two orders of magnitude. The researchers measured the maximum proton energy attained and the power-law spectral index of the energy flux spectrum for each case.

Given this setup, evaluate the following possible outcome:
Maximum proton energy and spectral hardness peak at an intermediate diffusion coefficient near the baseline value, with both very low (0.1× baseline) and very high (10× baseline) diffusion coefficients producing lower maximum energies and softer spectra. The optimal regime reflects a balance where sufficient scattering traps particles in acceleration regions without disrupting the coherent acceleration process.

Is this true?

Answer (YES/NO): NO